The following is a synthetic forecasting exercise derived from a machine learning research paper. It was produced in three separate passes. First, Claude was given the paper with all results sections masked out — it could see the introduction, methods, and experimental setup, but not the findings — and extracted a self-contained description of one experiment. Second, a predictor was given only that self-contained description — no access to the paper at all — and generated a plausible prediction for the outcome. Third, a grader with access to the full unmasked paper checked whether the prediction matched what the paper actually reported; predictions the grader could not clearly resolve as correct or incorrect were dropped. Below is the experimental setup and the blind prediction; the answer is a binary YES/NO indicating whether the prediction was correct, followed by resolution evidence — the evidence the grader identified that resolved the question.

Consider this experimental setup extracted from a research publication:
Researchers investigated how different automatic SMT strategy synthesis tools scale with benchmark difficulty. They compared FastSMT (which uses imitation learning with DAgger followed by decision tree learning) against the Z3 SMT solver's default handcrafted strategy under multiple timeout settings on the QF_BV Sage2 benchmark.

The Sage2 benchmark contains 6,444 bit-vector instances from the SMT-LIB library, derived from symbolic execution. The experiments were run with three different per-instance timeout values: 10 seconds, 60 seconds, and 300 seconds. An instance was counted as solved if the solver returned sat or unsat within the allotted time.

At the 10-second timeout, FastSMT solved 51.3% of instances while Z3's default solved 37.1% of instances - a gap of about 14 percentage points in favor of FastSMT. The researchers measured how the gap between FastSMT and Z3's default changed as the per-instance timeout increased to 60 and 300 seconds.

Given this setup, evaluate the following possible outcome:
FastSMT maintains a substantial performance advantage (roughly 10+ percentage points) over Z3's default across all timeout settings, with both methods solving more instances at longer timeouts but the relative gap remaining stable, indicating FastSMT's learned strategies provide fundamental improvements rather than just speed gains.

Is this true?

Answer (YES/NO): NO